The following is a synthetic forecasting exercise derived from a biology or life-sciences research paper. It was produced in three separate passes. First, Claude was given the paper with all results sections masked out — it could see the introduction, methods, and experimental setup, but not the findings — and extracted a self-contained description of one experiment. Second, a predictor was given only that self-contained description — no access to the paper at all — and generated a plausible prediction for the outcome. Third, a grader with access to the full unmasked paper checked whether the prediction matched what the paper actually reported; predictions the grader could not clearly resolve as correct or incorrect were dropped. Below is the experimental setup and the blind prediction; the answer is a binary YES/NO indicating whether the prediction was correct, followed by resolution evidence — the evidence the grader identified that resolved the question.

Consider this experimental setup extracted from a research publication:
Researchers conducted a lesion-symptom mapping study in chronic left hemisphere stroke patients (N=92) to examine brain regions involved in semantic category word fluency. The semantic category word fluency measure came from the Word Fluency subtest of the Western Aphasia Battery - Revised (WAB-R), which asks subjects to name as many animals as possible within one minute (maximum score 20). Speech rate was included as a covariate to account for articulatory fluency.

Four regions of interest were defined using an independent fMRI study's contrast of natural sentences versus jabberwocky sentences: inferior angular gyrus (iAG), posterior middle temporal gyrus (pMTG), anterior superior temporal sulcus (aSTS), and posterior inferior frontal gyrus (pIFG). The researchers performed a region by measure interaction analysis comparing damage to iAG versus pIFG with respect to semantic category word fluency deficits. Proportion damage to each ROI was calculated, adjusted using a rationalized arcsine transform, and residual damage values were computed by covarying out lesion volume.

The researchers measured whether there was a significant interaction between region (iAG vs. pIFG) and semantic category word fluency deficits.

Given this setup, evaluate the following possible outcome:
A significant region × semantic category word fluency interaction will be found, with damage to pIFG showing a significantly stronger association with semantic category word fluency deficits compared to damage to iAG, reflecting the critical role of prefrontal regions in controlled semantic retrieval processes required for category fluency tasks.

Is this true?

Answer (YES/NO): NO